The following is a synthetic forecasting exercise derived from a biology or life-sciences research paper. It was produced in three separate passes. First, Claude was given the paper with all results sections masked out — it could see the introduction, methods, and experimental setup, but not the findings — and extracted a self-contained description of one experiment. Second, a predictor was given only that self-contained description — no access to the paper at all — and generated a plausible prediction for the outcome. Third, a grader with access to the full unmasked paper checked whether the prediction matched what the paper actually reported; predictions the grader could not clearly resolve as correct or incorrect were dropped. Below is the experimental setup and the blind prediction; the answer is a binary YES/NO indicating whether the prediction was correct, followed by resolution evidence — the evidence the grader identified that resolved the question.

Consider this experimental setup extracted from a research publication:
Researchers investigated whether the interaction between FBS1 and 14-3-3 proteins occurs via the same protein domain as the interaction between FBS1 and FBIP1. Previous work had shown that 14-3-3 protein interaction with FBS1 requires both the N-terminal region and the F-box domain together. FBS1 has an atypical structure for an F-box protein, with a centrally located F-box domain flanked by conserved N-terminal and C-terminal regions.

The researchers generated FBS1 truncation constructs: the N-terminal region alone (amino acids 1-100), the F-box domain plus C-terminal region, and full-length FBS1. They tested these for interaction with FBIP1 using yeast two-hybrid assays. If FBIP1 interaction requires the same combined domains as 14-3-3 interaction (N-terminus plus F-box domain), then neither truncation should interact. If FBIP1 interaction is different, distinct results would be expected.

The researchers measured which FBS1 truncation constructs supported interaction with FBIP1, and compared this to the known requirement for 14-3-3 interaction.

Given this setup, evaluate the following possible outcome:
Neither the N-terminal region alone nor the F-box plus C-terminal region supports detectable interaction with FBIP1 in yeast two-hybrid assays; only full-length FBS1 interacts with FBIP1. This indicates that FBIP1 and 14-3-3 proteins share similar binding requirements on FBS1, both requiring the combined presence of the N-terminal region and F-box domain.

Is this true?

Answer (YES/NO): NO